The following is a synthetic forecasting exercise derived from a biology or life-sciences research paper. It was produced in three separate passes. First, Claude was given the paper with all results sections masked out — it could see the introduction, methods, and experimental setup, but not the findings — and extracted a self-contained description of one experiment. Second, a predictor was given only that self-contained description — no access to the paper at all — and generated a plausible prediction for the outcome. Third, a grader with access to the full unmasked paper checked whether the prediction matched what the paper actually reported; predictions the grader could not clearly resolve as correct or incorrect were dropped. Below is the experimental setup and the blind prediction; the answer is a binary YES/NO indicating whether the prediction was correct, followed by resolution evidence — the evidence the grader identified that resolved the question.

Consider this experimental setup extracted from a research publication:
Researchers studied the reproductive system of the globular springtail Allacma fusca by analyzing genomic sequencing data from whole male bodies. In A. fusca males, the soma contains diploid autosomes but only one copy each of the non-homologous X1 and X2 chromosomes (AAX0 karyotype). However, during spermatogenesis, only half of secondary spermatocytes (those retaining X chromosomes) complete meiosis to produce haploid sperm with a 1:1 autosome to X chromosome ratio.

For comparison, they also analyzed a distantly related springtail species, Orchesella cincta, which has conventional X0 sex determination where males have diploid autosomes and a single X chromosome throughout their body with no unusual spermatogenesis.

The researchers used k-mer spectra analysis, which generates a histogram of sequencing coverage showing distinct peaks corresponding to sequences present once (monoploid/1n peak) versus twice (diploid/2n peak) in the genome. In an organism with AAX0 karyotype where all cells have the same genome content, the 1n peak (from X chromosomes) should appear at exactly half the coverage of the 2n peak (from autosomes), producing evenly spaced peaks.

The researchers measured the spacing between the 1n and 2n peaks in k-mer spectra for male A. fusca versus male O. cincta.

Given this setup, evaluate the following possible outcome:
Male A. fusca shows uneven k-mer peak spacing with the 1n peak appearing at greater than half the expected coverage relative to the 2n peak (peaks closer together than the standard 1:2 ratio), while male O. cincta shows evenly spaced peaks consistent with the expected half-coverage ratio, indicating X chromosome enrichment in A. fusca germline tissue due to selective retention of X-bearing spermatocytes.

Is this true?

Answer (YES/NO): YES